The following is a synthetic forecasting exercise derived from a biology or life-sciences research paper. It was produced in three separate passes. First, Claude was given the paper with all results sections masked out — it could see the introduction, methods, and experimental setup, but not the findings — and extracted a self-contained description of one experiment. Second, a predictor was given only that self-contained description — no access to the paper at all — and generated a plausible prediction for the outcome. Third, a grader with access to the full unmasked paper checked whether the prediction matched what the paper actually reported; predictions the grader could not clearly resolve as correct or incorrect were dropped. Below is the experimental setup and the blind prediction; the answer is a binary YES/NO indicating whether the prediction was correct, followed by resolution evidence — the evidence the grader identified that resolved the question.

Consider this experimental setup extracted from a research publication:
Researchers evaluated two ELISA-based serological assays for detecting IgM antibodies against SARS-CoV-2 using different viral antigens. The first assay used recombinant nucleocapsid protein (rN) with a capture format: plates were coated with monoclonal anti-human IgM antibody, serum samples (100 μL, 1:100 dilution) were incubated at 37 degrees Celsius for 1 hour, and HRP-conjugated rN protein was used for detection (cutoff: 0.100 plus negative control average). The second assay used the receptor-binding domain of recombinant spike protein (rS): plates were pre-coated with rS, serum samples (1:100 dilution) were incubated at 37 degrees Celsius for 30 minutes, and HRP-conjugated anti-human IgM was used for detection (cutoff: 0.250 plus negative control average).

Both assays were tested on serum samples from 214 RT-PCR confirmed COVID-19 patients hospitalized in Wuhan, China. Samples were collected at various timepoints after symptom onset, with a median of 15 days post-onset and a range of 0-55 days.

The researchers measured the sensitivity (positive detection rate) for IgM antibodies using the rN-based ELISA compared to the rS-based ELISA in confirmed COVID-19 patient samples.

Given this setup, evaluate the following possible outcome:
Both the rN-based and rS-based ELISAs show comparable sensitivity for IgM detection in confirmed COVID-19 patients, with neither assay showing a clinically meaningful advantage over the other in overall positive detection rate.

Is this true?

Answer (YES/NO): NO